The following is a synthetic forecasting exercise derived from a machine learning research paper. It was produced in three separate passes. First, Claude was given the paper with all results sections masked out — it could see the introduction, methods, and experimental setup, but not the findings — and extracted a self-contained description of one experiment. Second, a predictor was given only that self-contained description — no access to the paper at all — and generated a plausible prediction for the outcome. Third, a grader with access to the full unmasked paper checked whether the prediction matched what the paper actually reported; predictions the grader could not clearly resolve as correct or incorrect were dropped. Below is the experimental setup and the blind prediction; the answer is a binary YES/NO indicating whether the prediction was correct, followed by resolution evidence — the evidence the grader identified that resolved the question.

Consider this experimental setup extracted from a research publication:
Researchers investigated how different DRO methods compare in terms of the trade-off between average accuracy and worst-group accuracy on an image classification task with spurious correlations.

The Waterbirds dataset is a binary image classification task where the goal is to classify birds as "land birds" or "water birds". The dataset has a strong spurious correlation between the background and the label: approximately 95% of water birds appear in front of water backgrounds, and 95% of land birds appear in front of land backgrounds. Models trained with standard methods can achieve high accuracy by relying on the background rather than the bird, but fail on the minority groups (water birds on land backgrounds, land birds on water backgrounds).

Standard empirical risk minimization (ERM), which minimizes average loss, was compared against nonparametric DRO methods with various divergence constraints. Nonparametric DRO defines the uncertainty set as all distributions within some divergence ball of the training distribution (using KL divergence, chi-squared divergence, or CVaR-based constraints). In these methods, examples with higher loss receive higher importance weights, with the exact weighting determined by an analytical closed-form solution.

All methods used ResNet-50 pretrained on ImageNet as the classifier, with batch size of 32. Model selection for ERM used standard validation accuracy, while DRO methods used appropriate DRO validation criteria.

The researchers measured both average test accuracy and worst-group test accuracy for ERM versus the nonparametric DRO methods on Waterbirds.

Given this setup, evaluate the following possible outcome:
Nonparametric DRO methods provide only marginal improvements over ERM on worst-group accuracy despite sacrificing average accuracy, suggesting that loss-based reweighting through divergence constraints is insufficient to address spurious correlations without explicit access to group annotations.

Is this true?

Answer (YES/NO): NO